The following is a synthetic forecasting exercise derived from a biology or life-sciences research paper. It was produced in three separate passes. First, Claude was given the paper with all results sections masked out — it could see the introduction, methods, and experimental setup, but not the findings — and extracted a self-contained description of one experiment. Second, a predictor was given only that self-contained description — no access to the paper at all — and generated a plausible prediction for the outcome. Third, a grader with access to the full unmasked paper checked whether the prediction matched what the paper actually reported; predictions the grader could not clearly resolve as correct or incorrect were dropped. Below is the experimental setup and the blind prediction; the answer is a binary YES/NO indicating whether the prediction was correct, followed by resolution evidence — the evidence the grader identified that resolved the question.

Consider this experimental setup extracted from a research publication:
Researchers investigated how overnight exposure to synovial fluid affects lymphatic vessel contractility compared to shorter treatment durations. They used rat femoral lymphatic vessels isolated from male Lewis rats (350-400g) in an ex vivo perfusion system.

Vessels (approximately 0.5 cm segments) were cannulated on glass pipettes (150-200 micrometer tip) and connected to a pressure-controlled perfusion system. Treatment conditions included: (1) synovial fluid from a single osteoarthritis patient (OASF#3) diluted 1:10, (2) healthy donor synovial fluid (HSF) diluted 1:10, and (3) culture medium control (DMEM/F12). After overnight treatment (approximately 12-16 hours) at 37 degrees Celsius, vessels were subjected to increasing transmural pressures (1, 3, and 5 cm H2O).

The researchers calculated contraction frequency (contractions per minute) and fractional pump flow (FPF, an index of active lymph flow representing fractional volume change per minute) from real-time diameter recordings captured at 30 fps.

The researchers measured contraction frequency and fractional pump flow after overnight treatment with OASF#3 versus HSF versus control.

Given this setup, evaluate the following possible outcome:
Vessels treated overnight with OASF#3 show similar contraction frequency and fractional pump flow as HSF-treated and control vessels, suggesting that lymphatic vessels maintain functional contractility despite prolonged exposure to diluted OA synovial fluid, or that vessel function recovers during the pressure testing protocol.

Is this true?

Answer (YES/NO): NO